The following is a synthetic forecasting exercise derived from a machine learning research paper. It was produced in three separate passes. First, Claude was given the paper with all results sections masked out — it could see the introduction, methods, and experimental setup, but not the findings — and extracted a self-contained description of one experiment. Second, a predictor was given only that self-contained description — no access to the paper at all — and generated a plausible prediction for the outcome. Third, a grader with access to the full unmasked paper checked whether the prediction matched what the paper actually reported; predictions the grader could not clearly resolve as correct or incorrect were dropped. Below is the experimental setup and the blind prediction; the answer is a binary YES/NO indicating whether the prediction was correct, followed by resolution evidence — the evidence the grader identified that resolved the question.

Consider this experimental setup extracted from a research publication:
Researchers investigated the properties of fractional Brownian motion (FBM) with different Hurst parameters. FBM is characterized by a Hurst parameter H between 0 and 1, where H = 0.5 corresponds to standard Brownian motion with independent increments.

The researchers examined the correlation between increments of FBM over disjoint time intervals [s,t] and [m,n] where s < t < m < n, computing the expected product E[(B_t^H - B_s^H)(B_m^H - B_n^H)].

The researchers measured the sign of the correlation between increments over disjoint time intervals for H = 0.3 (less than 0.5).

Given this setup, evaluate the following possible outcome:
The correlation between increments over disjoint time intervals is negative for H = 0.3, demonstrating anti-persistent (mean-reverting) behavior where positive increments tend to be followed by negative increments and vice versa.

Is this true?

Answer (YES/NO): YES